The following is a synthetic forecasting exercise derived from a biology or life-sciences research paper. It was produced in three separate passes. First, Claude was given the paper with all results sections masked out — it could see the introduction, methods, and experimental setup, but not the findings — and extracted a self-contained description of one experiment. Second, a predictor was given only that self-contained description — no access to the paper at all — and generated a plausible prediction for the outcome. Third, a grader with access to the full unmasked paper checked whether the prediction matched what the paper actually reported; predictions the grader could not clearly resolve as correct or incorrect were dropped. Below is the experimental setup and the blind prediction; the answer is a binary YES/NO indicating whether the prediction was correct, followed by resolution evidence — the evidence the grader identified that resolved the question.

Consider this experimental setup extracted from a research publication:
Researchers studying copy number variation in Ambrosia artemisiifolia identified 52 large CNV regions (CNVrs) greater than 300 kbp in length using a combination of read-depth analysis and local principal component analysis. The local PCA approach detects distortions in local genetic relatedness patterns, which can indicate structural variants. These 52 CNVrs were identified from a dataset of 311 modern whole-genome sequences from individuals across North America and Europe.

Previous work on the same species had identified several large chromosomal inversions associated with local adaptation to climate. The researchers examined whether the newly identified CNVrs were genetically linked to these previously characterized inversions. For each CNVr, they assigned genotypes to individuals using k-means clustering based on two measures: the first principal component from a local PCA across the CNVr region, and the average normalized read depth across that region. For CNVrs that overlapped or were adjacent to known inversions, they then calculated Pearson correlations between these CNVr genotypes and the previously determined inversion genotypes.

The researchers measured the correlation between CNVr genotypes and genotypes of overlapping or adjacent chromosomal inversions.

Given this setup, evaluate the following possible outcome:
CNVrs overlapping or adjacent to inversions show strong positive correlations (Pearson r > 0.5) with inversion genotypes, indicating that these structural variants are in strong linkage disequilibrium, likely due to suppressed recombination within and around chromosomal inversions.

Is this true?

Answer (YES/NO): NO